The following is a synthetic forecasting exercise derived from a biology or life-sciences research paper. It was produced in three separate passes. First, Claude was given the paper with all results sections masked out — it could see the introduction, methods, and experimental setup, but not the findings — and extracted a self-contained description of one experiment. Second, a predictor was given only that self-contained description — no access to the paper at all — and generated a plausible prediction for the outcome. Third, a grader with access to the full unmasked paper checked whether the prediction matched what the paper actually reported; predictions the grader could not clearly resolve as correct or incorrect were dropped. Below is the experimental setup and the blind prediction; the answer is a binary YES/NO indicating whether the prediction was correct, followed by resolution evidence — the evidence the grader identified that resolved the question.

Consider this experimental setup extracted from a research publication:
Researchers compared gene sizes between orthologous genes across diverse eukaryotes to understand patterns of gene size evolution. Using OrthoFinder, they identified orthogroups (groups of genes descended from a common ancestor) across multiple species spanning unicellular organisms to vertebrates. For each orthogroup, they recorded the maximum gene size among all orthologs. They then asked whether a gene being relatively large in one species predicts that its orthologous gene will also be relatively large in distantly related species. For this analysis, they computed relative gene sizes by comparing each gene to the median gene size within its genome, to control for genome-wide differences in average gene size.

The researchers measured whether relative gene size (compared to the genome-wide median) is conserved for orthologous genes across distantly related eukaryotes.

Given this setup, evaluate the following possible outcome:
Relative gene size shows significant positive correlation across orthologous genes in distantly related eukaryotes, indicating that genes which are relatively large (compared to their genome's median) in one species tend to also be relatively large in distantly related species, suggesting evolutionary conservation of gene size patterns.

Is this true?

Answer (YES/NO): YES